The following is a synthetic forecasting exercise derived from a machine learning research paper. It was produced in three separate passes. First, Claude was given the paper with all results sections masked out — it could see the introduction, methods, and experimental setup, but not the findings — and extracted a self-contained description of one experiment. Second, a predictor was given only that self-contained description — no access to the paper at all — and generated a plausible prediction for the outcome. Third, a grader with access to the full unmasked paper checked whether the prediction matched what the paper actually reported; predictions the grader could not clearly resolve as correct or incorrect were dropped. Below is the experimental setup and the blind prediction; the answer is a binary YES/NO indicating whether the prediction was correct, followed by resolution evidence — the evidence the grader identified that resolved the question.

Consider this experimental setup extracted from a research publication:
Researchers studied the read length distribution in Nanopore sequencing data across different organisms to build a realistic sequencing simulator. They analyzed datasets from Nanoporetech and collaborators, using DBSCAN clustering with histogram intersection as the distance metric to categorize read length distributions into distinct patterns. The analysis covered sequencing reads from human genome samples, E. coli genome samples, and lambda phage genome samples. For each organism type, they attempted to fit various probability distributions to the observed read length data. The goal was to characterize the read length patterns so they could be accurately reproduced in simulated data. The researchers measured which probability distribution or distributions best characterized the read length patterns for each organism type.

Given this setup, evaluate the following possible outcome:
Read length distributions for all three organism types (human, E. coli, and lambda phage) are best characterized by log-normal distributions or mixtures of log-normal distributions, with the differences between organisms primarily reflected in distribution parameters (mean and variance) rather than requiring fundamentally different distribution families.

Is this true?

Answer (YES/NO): NO